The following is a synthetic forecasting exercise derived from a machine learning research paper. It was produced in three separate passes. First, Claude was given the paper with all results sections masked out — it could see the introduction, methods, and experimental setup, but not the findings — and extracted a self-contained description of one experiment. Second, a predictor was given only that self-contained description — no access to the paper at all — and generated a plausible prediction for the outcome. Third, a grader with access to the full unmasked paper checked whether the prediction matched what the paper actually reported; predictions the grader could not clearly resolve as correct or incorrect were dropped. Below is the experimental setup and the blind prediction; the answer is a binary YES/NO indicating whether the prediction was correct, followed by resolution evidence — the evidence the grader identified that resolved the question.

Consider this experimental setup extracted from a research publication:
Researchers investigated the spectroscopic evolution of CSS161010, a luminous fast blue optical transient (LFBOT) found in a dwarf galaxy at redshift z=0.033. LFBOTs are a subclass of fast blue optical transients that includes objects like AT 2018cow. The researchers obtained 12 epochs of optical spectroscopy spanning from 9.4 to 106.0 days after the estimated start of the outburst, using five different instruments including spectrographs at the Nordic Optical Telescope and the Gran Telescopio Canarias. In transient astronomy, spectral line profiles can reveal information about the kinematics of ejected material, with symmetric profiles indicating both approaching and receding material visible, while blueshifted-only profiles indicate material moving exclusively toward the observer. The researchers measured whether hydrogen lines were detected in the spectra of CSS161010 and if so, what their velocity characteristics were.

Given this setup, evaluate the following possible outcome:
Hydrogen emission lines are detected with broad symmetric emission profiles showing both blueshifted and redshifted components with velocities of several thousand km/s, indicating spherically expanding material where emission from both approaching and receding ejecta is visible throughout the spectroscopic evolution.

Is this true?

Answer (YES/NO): NO